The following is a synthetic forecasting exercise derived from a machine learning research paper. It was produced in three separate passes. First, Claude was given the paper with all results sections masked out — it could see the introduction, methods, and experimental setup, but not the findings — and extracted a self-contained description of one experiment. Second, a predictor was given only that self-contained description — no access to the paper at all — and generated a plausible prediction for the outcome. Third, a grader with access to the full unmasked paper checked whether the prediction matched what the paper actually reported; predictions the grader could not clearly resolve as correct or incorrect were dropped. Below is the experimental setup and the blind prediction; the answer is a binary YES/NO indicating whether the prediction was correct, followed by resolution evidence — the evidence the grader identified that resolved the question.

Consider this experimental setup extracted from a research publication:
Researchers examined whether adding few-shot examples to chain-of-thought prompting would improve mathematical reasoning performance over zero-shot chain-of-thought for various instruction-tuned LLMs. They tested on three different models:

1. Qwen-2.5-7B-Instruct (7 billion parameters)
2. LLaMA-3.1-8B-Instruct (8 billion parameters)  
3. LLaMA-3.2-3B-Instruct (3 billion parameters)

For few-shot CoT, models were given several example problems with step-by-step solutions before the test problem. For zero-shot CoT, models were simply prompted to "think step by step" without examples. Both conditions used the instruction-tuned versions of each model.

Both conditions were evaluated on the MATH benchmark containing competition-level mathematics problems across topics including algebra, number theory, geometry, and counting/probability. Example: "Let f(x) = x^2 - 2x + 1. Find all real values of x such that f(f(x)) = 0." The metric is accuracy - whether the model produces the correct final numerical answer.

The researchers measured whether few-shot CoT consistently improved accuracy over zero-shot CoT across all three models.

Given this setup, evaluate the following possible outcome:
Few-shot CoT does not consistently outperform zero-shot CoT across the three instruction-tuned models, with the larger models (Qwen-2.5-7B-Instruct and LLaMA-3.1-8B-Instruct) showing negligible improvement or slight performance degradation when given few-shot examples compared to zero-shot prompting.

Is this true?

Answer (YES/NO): NO